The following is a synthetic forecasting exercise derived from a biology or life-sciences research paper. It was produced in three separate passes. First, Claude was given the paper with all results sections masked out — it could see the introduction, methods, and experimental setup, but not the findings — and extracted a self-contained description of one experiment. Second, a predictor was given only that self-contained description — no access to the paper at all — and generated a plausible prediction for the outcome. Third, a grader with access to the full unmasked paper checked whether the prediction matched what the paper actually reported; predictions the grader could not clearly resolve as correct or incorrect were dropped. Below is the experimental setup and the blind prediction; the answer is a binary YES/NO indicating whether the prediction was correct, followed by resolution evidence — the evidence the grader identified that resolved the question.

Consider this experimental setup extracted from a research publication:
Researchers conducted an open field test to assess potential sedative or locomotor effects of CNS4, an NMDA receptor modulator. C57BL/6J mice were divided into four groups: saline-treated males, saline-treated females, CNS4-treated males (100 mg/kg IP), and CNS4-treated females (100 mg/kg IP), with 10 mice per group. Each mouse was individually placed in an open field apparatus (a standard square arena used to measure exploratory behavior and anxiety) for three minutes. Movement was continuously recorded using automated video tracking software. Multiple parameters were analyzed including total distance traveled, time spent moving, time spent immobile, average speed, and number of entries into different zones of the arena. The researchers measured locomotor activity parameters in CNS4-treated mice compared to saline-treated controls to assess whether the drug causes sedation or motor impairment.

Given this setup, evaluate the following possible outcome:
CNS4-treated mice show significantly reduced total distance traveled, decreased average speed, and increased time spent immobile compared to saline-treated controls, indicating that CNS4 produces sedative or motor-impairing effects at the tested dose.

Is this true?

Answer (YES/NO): NO